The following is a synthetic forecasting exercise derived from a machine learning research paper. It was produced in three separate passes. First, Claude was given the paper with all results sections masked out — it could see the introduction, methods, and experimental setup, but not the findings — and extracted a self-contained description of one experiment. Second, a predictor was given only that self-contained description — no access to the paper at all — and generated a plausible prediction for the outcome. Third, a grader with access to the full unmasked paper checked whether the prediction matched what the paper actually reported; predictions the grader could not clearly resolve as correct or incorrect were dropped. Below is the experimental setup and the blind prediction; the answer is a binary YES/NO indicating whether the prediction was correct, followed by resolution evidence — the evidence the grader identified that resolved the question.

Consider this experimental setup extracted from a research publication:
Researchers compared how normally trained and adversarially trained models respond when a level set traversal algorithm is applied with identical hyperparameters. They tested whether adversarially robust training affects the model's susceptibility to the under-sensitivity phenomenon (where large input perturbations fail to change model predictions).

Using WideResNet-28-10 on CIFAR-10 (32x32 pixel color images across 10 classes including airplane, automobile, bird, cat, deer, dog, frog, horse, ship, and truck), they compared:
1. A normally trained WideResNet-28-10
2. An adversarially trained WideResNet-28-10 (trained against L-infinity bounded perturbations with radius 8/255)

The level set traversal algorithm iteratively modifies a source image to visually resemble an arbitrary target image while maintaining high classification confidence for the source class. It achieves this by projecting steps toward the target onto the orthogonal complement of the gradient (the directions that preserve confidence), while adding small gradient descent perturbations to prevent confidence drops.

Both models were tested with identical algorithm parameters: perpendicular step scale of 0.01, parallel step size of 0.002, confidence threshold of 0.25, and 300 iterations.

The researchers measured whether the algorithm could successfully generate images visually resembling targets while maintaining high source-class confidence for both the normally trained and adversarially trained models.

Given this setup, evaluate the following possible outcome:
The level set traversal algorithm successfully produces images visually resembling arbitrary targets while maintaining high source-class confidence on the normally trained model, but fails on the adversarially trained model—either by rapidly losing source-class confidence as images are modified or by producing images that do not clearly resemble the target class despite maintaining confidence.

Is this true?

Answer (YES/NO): NO